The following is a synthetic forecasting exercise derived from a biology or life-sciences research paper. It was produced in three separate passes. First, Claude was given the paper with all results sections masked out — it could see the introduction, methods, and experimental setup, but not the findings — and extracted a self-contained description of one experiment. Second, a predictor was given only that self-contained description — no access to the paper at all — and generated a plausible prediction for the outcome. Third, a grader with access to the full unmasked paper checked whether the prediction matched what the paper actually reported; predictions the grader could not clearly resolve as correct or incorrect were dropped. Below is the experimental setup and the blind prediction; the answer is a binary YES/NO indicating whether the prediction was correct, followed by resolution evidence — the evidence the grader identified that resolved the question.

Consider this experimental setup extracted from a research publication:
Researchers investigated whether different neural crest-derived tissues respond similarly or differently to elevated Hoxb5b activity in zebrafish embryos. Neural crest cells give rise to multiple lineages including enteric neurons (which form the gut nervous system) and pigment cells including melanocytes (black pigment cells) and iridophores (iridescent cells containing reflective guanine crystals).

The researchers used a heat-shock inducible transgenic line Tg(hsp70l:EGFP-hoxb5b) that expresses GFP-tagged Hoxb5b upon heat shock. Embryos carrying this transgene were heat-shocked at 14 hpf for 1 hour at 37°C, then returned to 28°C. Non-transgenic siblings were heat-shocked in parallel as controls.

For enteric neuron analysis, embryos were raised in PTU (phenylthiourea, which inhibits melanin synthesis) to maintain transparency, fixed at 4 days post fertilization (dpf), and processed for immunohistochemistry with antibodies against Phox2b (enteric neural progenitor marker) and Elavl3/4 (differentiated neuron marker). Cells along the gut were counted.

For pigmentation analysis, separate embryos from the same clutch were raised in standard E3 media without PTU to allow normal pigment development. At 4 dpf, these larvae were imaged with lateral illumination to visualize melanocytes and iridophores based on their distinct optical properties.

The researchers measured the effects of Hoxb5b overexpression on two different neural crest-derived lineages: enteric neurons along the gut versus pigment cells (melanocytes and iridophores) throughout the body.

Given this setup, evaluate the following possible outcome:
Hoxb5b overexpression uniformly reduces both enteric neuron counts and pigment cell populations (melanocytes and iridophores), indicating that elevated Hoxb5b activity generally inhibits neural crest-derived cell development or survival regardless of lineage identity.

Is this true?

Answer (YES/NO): NO